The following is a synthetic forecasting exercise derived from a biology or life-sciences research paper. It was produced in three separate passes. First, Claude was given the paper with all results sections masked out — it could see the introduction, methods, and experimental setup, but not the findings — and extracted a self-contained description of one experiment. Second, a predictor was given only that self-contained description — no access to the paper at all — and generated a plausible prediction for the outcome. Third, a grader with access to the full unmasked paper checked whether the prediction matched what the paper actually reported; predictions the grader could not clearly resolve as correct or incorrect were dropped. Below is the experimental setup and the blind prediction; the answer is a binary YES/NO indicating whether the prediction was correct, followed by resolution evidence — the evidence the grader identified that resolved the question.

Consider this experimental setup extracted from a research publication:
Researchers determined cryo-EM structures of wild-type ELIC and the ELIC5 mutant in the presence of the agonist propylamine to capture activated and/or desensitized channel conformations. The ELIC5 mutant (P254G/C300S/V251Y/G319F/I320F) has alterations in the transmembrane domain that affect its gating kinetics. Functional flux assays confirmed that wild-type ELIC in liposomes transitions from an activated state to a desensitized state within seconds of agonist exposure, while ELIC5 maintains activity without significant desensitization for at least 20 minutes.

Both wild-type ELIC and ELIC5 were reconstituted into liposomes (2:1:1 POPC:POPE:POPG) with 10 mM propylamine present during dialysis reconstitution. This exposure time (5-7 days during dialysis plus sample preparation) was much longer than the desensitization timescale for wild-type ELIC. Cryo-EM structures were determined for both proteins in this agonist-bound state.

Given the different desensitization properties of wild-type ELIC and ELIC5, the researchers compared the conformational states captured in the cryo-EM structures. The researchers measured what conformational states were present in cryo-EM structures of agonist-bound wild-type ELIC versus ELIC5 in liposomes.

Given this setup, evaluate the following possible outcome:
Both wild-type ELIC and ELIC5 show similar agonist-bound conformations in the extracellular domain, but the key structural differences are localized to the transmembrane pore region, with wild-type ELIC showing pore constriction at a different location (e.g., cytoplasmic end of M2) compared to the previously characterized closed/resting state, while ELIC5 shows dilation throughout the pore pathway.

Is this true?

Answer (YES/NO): NO